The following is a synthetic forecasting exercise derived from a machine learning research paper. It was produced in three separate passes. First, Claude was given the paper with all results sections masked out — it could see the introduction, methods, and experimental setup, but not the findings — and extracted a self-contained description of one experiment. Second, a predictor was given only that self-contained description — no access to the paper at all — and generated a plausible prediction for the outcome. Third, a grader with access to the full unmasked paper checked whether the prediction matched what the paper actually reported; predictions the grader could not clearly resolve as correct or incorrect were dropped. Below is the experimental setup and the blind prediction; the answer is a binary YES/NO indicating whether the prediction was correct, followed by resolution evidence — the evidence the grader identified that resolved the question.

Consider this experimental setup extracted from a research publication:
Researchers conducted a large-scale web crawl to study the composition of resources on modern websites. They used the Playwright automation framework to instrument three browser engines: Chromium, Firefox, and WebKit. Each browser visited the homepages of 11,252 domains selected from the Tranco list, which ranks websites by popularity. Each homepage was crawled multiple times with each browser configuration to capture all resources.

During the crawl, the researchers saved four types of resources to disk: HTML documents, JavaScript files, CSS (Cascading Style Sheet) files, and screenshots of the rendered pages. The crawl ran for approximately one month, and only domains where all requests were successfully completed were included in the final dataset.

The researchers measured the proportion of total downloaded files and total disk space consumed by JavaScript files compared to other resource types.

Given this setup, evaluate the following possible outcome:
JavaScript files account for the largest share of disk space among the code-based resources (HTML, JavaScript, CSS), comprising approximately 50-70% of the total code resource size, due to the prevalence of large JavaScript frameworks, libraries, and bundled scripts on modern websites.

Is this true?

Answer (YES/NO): NO